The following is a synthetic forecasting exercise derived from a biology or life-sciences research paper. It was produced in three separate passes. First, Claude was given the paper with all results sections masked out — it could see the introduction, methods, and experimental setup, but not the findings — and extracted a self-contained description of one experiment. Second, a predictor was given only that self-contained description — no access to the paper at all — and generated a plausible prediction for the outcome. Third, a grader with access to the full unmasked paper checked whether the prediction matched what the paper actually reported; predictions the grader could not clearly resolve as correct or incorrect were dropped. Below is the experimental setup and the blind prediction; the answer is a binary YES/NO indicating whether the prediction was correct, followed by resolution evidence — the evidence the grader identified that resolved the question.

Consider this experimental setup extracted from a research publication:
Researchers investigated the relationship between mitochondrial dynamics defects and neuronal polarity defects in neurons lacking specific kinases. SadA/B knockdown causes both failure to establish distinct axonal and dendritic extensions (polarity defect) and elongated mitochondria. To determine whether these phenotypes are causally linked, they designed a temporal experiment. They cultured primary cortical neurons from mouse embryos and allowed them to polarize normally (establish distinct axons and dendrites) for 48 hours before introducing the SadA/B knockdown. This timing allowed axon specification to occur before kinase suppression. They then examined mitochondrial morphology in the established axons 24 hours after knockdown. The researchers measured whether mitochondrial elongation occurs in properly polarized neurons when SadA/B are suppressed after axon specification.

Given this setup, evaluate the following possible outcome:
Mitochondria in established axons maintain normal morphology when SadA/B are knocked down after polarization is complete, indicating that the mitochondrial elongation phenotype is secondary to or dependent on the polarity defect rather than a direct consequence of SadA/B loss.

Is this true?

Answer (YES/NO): NO